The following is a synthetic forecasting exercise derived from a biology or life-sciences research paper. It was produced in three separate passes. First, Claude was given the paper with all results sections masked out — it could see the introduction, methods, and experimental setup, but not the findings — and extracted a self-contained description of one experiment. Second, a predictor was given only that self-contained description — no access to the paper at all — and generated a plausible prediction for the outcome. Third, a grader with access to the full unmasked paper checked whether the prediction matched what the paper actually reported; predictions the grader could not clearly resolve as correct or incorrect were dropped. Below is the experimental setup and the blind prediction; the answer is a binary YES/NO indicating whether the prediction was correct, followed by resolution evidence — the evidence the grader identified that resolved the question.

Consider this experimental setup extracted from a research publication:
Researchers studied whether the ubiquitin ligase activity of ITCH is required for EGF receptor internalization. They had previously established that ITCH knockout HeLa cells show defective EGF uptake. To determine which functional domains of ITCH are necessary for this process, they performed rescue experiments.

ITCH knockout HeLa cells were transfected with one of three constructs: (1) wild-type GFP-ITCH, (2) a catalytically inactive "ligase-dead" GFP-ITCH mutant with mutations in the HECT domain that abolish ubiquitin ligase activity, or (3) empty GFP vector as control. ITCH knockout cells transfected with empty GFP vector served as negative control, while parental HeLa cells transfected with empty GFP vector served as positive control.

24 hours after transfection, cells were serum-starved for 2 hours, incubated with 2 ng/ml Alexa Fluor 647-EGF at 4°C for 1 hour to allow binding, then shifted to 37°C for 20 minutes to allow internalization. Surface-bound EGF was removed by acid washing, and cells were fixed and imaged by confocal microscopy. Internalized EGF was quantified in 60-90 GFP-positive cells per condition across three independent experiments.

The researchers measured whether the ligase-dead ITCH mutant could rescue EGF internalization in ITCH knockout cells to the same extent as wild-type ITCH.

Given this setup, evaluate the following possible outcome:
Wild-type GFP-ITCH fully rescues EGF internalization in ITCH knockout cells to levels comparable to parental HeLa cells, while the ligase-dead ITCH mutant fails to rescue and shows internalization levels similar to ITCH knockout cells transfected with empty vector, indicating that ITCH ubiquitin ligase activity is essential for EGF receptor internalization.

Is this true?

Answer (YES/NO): YES